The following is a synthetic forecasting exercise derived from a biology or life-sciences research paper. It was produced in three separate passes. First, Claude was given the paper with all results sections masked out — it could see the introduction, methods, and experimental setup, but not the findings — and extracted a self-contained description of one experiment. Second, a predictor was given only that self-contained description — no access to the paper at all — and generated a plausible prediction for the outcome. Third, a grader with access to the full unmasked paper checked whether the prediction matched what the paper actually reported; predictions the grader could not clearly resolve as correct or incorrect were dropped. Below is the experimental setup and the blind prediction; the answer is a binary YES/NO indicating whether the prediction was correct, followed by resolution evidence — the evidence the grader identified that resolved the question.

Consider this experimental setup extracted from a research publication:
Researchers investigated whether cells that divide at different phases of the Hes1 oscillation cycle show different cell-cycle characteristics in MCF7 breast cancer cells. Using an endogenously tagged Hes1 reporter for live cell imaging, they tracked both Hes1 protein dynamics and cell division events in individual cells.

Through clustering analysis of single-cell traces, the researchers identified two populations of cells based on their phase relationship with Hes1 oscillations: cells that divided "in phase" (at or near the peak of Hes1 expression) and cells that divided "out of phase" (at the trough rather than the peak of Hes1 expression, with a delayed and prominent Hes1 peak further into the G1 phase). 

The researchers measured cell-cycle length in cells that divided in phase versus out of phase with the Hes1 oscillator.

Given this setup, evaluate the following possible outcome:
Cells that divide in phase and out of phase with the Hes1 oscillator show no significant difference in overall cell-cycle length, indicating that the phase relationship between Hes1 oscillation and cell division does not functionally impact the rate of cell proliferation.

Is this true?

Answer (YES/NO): NO